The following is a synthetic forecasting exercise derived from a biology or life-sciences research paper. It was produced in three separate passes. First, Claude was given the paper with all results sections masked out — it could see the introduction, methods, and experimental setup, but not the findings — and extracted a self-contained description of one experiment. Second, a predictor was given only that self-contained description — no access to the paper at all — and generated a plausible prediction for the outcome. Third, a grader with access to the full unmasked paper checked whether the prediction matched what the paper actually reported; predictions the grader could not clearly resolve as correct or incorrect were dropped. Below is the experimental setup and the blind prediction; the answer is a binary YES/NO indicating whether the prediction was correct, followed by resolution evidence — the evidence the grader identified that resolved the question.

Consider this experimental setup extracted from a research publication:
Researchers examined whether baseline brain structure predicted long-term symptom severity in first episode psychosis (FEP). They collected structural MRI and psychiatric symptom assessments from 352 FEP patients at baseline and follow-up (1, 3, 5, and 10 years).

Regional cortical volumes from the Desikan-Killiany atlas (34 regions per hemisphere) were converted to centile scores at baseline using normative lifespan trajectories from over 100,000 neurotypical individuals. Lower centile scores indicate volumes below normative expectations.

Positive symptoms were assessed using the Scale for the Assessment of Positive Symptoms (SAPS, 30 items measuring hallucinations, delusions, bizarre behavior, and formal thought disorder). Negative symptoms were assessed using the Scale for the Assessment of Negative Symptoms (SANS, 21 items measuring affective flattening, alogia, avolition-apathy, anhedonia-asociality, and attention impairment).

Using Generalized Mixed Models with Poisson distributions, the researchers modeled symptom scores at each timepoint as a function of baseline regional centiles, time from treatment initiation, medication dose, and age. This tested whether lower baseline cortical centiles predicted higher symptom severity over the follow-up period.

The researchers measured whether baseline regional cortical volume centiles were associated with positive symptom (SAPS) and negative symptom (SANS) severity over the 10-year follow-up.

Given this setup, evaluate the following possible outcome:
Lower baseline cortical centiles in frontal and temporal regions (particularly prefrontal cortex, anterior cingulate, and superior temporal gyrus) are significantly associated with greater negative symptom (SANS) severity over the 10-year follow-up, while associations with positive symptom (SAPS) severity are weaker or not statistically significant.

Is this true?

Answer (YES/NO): NO